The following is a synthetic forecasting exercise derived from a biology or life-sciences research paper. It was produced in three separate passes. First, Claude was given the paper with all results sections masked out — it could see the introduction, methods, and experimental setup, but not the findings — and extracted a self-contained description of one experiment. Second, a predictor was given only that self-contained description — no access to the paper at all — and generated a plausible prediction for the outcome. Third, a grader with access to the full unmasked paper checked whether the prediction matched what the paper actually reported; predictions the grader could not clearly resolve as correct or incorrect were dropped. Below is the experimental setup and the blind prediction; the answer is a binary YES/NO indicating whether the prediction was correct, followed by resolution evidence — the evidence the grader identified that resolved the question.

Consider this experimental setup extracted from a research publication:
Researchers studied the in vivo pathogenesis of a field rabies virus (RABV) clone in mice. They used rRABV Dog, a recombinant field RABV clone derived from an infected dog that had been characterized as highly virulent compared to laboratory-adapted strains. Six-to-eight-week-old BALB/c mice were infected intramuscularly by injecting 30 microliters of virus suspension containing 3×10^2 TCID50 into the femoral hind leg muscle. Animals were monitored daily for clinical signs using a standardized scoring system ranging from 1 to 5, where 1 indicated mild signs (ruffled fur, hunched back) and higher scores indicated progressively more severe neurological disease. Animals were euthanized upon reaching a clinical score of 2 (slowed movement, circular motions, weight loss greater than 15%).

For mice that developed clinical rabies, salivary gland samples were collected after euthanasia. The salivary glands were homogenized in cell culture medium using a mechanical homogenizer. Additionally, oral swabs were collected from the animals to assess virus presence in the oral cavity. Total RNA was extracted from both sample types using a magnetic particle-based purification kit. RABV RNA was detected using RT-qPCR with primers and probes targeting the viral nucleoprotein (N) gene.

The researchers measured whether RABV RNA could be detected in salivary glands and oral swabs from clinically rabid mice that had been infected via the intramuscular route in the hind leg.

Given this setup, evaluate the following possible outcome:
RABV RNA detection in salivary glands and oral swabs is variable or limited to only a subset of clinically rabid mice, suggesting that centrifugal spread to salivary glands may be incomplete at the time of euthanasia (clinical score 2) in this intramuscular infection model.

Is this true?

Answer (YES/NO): NO